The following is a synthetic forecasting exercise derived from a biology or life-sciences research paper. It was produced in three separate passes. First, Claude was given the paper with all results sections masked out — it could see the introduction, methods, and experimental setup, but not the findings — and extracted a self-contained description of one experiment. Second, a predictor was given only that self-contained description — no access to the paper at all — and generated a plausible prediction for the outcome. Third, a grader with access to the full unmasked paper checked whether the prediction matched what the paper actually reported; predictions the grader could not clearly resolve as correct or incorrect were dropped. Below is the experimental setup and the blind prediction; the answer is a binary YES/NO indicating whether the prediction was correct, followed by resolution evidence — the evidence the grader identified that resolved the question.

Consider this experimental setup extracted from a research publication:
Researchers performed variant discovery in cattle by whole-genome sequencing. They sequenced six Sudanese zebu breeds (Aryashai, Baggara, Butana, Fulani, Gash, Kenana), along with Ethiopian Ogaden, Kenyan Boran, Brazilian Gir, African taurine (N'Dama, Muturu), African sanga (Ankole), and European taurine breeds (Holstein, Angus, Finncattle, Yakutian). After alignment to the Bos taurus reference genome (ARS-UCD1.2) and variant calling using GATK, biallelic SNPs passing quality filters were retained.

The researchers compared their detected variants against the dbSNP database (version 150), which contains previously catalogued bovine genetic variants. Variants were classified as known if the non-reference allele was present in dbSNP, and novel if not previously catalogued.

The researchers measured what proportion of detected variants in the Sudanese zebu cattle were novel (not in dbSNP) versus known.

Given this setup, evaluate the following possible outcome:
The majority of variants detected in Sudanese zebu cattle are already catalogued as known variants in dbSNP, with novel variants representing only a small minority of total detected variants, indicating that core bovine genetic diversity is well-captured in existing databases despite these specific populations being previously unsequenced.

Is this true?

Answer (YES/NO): YES